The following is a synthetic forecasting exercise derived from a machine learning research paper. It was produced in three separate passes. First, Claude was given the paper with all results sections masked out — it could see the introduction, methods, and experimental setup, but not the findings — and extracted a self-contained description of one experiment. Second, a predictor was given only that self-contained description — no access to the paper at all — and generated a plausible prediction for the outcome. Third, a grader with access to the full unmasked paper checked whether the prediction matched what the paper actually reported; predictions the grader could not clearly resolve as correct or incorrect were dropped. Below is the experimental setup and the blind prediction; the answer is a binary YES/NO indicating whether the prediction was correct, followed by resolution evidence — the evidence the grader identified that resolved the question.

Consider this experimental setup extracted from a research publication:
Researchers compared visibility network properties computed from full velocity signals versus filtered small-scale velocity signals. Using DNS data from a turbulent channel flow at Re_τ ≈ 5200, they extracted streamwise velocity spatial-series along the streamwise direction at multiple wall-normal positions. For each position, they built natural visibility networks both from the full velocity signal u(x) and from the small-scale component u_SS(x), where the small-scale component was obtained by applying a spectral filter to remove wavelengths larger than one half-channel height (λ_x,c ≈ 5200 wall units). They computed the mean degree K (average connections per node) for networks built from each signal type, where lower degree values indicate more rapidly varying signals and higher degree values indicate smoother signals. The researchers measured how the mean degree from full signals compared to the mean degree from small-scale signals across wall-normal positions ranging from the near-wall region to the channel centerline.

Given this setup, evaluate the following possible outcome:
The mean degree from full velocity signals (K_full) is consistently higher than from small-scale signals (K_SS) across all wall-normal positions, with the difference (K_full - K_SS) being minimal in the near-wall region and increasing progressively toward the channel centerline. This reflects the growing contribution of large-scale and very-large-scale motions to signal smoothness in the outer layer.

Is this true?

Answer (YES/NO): NO